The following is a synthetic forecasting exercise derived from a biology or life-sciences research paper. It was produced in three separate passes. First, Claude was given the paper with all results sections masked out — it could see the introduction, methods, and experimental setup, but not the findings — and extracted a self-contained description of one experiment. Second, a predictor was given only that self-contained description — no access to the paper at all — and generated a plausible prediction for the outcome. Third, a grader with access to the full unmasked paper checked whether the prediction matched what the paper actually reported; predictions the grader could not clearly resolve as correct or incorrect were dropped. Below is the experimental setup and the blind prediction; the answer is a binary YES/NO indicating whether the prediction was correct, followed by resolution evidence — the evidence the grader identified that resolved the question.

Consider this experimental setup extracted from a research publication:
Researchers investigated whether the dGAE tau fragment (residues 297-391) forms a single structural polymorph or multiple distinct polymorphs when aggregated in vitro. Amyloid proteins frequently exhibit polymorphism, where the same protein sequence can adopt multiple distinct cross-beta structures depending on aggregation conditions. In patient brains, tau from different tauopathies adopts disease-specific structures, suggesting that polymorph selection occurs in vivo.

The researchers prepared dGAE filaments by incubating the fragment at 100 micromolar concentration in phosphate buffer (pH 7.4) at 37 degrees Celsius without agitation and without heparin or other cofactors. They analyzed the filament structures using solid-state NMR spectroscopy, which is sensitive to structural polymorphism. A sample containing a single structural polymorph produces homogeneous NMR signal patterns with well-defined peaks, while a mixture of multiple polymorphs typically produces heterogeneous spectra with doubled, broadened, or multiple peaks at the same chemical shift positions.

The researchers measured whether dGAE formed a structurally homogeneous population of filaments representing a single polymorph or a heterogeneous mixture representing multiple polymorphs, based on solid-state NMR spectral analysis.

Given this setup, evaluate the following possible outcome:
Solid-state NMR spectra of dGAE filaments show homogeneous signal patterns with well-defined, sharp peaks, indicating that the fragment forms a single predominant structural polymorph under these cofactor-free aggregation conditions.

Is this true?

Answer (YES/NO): YES